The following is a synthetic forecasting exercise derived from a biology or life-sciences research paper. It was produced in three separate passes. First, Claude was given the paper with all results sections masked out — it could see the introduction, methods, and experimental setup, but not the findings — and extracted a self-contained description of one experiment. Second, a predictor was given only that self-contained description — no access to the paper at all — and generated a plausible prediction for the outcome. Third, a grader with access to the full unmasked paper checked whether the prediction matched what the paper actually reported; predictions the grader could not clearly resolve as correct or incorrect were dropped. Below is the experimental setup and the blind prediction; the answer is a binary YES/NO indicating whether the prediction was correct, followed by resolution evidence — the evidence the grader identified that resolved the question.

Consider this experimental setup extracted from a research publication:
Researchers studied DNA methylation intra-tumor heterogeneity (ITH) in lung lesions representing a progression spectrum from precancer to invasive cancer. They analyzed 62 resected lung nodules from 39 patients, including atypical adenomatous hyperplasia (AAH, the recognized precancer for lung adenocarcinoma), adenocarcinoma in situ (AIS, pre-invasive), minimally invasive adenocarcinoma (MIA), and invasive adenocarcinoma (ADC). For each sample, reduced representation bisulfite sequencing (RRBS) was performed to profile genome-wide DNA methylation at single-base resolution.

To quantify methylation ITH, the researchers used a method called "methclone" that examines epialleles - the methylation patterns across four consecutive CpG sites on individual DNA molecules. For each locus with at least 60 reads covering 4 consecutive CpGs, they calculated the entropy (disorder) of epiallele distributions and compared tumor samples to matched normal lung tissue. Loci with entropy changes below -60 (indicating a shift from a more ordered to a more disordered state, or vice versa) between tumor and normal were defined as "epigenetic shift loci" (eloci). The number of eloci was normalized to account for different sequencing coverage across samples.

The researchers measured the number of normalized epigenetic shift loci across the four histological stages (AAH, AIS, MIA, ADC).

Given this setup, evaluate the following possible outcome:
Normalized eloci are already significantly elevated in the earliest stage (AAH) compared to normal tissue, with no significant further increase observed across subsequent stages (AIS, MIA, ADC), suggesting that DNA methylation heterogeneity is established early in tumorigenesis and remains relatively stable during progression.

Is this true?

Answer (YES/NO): NO